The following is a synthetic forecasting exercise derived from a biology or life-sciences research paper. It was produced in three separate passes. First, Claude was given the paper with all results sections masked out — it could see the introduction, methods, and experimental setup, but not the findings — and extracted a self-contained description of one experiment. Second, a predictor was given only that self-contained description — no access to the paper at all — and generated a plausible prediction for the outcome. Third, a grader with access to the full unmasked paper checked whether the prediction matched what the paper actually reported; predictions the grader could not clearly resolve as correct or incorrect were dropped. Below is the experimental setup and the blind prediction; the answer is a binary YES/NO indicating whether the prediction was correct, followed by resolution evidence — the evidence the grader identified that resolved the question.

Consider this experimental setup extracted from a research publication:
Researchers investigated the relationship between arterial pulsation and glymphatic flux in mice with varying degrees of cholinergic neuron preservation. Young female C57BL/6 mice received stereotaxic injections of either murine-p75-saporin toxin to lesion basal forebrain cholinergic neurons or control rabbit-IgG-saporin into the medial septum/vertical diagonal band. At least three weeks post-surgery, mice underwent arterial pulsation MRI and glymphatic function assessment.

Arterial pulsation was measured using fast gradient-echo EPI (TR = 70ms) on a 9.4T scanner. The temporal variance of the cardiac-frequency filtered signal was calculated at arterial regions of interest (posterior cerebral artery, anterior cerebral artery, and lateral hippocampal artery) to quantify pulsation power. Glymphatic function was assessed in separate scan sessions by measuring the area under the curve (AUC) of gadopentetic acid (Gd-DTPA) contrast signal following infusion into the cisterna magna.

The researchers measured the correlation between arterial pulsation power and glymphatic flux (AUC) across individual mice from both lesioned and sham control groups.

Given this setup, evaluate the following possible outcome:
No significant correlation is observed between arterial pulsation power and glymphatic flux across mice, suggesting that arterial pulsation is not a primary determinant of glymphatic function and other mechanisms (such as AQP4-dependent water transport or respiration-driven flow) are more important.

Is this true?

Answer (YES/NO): NO